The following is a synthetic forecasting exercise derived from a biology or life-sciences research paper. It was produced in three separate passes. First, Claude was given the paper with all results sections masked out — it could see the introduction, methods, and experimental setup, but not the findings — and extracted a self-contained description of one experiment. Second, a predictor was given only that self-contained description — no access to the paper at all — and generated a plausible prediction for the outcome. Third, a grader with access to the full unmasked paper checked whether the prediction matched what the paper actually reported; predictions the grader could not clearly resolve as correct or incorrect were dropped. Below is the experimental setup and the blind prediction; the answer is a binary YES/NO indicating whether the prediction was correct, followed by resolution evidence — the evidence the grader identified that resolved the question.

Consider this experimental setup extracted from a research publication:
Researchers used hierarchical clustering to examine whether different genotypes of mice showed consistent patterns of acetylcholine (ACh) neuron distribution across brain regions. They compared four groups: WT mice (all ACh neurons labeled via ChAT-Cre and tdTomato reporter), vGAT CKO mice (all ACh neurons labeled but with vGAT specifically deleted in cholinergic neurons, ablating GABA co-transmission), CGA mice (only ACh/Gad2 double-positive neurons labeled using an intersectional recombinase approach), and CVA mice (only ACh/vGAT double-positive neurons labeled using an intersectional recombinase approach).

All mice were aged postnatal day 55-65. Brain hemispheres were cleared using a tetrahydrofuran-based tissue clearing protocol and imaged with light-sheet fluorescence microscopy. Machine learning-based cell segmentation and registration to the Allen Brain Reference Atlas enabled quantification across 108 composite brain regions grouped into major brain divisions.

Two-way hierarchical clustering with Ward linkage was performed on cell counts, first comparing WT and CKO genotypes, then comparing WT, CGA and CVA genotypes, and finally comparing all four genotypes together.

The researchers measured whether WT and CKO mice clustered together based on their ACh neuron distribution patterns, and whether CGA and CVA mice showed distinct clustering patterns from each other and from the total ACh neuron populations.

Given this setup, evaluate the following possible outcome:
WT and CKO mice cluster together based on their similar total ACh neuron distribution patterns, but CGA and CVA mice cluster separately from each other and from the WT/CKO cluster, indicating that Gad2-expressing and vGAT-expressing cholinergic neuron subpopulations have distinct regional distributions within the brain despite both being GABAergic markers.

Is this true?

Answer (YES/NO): NO